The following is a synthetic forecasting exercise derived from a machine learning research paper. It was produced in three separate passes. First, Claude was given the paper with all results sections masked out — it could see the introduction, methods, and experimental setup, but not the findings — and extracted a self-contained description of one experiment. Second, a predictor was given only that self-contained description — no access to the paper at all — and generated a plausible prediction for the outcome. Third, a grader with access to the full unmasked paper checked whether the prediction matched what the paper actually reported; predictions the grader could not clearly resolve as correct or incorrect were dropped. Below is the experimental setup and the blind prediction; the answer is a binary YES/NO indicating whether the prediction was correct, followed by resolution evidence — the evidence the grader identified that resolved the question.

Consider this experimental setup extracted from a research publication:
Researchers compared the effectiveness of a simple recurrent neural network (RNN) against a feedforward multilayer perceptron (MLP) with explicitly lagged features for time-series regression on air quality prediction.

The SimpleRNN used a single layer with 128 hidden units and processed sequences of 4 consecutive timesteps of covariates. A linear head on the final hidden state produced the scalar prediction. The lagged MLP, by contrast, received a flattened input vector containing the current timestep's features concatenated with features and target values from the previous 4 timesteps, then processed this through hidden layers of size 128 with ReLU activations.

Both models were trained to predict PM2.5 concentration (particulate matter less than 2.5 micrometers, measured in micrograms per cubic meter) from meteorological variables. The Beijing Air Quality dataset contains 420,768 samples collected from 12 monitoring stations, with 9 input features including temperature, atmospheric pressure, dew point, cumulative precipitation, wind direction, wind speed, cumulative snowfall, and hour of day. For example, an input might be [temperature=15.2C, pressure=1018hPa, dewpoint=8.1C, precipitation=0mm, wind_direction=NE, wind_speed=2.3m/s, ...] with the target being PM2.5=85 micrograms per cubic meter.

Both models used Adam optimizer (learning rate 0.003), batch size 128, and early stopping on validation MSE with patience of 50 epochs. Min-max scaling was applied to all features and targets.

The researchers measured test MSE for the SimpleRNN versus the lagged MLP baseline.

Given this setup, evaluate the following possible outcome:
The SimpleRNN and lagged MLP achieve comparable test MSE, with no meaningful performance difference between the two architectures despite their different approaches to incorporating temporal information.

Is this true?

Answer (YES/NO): NO